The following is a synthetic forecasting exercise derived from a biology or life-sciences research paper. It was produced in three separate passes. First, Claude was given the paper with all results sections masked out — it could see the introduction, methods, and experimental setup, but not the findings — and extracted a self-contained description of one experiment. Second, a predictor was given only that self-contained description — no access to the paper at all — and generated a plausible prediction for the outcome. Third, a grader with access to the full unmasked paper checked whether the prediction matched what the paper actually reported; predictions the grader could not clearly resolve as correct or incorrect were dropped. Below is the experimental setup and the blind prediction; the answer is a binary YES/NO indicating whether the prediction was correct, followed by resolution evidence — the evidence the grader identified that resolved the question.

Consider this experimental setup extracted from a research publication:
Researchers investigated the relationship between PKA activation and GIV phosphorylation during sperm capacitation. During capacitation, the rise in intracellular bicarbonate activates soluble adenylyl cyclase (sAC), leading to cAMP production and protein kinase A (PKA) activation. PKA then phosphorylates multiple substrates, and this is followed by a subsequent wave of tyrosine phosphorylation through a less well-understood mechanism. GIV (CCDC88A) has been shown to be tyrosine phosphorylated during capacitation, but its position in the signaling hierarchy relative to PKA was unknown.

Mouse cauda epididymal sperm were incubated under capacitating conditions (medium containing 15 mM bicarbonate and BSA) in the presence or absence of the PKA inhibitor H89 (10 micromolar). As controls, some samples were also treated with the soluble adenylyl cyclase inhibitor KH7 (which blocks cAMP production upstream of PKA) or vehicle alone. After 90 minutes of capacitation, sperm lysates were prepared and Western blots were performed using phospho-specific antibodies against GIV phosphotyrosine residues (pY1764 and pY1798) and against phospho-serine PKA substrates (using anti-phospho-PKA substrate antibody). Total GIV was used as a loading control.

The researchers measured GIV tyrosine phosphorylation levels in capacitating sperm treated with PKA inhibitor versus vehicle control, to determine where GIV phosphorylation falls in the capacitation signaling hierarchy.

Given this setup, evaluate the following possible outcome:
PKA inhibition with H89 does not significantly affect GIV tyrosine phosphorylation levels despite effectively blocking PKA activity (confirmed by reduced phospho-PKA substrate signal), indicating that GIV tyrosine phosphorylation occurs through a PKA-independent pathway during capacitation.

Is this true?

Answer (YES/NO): NO